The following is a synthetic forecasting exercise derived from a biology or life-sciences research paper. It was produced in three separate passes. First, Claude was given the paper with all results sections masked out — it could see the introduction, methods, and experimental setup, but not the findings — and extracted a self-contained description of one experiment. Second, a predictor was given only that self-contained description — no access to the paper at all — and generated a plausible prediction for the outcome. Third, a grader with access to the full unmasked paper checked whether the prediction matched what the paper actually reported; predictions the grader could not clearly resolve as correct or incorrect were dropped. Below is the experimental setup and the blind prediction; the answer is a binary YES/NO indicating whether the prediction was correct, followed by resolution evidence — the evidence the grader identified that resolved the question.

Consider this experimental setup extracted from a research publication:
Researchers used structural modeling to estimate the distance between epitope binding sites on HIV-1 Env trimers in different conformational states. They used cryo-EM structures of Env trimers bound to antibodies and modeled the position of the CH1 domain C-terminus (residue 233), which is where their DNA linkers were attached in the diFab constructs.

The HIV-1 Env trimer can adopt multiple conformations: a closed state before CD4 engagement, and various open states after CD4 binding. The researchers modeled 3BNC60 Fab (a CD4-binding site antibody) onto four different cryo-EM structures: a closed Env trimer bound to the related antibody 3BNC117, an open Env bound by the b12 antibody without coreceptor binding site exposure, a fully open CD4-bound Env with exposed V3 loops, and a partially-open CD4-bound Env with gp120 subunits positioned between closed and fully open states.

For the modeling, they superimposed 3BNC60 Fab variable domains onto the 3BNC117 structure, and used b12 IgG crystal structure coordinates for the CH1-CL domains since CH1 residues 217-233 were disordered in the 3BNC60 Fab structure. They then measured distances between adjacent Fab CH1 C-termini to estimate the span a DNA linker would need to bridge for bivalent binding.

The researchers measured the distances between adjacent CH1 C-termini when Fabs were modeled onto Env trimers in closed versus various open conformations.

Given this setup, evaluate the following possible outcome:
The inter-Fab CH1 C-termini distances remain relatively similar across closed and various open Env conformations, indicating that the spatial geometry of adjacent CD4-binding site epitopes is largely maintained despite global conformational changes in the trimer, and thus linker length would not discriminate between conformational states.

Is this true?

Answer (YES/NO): NO